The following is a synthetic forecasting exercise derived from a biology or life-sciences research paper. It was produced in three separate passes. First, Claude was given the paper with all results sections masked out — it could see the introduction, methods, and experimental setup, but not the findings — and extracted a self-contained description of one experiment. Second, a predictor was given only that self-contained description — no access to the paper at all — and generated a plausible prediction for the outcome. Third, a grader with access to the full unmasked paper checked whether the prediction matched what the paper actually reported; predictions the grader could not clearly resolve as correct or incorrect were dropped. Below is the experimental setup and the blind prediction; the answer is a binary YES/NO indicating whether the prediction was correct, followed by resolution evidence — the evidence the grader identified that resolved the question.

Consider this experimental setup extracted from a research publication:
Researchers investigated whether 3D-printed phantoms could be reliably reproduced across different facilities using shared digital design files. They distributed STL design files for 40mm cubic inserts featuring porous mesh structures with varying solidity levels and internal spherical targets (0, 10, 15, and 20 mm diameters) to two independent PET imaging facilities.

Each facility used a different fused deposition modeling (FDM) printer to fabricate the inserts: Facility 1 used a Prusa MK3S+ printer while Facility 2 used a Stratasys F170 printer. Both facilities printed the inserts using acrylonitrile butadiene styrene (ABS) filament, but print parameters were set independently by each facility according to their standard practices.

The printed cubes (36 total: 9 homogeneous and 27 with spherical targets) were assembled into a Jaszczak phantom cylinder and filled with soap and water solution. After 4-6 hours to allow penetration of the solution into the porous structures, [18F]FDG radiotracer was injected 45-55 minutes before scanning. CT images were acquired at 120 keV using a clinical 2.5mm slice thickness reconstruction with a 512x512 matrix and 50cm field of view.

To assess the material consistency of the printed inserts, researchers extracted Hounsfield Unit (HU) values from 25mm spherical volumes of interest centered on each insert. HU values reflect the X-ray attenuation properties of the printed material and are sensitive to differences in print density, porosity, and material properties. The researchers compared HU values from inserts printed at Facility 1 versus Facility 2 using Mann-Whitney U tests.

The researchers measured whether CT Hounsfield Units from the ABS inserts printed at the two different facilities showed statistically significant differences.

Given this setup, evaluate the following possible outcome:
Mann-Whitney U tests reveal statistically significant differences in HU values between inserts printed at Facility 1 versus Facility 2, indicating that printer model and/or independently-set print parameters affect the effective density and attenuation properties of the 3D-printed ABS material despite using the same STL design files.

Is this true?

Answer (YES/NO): YES